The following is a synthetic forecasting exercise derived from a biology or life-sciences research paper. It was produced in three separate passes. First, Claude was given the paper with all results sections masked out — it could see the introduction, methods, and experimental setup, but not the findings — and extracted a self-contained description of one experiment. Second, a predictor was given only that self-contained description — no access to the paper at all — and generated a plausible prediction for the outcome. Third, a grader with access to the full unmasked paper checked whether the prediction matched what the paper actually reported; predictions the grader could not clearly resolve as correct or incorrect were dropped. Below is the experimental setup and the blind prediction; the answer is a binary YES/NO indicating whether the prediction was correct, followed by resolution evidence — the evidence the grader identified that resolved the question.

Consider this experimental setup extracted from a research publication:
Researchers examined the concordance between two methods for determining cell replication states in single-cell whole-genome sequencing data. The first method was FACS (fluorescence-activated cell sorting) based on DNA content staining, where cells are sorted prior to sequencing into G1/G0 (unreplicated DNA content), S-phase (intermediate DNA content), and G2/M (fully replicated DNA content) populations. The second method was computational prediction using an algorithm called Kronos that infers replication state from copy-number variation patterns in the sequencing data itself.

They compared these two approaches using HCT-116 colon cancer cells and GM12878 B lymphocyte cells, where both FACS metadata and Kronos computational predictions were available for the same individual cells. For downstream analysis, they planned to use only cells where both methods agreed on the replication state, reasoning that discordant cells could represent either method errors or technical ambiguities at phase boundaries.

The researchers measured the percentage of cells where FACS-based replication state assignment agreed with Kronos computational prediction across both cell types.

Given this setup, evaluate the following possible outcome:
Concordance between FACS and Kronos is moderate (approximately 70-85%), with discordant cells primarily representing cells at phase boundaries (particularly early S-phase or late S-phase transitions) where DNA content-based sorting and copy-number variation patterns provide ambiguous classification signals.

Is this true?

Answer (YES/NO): NO